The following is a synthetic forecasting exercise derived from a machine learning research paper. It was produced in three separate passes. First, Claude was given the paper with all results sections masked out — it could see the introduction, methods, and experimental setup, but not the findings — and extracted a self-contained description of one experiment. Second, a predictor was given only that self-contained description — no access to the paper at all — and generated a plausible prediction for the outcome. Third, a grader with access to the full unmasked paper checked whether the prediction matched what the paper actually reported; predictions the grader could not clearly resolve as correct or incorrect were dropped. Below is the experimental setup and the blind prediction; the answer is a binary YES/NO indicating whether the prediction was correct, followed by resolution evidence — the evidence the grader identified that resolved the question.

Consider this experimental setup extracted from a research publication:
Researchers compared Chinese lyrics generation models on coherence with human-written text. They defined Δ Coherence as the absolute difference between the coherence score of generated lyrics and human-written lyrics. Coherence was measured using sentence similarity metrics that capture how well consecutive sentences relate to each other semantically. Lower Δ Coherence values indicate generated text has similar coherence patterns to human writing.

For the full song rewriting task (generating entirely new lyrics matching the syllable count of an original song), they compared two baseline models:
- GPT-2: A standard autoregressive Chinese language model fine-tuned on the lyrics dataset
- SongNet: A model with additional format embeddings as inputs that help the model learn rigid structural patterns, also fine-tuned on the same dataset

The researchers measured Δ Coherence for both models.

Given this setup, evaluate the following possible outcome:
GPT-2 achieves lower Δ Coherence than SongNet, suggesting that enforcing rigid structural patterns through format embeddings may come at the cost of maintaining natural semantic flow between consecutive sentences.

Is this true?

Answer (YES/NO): NO